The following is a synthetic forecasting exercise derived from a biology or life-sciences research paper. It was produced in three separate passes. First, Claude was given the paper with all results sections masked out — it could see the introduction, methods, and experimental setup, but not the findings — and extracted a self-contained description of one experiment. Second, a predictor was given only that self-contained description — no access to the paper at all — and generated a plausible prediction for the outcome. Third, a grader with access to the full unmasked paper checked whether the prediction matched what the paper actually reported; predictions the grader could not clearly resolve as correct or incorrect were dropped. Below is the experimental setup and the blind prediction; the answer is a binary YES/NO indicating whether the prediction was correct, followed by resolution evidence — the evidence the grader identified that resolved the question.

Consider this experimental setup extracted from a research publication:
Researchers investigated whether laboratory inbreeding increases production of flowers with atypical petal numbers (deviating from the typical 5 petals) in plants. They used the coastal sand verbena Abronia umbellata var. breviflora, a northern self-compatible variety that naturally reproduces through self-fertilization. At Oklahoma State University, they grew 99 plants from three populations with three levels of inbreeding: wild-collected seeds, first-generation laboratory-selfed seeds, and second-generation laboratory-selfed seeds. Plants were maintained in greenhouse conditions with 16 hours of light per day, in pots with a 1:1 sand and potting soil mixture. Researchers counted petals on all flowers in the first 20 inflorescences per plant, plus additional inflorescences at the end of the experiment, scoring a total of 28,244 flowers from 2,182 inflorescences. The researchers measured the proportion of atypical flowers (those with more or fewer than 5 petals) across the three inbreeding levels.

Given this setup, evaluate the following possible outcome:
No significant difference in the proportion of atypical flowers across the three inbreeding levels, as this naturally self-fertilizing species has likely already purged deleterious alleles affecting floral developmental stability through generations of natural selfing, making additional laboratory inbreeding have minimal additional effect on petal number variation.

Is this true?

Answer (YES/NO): YES